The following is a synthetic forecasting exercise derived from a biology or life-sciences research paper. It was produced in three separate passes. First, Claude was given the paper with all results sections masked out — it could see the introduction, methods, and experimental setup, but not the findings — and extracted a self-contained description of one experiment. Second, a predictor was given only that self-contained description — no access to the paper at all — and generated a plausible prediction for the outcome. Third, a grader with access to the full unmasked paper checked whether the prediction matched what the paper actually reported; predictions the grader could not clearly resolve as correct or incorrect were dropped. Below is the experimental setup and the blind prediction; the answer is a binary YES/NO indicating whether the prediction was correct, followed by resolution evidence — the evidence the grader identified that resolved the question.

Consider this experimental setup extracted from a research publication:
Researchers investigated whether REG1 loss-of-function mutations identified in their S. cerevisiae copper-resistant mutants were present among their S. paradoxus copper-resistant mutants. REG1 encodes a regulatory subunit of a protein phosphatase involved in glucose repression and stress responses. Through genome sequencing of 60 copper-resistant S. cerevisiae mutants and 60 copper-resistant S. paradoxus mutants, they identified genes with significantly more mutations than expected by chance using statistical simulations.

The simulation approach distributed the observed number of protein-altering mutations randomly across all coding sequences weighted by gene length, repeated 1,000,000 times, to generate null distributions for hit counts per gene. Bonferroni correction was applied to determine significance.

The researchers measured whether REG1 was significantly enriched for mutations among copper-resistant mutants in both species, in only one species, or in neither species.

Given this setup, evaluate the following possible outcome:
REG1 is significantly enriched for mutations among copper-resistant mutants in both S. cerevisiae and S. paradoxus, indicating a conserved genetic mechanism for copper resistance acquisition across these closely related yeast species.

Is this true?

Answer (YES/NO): NO